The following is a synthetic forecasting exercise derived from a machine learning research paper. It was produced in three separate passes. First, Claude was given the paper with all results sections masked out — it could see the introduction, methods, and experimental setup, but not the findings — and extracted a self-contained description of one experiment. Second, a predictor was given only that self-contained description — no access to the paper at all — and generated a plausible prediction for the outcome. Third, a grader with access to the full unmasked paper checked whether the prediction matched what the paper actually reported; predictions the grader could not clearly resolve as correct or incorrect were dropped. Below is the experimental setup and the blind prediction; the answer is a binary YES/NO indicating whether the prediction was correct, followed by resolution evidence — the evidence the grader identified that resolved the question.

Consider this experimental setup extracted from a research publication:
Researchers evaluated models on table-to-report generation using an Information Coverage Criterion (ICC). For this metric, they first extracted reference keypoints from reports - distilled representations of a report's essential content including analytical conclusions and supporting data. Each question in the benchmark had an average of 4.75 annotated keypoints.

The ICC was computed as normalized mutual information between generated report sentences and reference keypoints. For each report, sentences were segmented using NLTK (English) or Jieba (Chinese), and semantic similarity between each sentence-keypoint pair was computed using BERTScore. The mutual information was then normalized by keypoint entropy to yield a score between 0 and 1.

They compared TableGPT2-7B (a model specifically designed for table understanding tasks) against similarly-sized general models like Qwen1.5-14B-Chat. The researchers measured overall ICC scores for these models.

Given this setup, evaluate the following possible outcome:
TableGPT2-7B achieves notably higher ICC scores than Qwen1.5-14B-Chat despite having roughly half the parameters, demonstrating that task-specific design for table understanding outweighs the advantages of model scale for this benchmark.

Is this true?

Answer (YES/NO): NO